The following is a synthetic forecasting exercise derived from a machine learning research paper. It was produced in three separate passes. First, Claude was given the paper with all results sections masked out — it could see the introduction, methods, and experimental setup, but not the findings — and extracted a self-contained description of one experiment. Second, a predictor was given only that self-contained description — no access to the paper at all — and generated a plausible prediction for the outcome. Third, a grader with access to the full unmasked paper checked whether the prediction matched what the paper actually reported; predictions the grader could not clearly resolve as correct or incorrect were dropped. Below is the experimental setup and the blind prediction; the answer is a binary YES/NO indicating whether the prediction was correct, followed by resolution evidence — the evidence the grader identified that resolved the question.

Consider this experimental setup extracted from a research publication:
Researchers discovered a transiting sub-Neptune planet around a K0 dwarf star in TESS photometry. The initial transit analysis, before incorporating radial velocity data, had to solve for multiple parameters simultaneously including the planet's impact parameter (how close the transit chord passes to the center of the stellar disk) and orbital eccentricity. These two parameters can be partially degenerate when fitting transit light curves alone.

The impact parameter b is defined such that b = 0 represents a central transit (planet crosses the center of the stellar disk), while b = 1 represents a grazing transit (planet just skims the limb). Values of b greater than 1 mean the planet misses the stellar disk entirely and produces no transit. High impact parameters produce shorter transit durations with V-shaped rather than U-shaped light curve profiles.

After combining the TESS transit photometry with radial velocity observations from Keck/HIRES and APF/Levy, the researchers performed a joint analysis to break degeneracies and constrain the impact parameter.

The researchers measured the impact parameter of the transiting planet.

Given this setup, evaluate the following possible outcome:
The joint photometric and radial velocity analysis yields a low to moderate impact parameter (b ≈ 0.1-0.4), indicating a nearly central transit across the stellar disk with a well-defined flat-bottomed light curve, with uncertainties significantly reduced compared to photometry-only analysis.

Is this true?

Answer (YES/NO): NO